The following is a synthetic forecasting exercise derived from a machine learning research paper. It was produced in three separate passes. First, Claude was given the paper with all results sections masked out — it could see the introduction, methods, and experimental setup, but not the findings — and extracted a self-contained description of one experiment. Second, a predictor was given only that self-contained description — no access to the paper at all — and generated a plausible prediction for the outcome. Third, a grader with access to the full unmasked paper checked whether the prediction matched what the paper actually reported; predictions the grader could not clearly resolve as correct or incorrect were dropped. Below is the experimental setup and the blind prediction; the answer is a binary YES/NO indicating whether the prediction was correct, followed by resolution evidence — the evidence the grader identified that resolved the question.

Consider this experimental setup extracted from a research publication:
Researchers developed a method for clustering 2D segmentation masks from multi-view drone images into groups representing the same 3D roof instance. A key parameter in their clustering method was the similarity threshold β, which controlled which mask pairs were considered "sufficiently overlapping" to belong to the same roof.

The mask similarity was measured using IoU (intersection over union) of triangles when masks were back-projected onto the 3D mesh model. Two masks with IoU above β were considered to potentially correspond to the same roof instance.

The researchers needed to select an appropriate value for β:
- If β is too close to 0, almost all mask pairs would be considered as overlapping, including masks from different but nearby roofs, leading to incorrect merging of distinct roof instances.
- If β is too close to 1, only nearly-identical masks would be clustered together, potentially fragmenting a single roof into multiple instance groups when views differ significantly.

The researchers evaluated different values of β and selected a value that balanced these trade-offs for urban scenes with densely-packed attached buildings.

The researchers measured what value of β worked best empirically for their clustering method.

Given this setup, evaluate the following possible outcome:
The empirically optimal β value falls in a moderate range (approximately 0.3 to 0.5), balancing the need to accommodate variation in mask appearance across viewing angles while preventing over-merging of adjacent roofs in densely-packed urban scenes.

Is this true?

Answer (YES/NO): YES